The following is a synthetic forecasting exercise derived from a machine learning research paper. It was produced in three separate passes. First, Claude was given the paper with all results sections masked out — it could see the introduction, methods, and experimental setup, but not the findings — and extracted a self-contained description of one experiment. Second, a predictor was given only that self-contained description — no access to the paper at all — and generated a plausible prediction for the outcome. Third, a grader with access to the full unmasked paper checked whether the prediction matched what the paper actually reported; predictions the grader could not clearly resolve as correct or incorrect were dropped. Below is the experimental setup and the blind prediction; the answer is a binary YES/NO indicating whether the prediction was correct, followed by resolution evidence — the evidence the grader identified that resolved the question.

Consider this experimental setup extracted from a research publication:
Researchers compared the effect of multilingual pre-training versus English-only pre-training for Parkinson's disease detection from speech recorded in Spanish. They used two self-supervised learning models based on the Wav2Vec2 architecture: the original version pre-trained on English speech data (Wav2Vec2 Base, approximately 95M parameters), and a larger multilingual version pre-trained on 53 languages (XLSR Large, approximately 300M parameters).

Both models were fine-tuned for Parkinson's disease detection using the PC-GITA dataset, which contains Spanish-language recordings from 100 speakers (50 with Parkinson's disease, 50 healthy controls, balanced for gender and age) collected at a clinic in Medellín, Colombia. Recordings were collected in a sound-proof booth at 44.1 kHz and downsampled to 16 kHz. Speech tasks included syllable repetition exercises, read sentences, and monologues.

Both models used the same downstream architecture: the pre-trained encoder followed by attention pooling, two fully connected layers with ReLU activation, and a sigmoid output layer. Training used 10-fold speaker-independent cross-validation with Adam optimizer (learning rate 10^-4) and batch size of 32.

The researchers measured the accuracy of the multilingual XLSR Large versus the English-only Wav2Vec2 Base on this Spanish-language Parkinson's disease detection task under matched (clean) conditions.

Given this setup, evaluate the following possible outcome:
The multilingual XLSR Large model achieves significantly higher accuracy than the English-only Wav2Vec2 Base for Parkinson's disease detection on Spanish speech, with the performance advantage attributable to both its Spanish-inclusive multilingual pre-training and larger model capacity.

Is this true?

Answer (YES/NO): NO